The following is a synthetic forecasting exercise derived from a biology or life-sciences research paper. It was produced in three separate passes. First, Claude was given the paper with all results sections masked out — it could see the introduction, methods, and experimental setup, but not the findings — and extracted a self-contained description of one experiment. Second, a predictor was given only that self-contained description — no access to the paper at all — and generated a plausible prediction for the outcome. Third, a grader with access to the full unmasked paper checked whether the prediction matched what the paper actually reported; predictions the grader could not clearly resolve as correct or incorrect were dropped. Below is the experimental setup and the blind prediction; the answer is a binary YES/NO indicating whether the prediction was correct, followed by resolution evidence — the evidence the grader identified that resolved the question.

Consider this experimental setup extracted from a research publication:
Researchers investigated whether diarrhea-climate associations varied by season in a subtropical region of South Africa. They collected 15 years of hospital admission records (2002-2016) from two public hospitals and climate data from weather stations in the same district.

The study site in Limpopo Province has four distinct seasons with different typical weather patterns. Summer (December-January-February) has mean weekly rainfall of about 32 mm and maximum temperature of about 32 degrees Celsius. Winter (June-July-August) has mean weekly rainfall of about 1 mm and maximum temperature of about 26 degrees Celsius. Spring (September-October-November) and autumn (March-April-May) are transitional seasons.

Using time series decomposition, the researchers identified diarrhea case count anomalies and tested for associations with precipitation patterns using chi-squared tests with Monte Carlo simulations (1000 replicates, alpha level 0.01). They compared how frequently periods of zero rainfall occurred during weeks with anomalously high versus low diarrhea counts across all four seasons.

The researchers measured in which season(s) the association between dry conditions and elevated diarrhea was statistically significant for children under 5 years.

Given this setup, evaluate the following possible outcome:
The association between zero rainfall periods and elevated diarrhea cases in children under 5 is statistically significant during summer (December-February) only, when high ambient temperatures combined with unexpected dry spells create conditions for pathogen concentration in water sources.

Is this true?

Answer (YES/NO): NO